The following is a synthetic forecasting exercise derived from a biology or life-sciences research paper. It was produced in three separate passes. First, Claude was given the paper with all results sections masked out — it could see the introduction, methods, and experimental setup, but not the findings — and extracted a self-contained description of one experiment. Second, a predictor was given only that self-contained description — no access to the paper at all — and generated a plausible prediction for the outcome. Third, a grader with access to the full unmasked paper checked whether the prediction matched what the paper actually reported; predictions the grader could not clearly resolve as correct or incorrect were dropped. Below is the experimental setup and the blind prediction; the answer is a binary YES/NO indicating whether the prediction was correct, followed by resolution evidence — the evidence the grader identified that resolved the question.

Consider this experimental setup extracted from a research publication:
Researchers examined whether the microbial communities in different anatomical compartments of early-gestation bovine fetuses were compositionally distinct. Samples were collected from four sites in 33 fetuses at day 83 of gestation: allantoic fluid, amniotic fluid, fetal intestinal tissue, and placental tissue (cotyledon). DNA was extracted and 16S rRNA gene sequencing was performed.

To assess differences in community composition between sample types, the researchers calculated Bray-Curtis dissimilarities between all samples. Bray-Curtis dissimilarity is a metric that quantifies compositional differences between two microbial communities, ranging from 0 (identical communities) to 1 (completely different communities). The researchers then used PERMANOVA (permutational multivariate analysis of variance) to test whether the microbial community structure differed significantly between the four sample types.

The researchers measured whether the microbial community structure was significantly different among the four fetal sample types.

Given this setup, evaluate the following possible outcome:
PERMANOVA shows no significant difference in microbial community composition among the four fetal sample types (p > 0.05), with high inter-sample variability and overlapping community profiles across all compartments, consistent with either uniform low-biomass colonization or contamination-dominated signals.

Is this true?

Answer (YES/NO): NO